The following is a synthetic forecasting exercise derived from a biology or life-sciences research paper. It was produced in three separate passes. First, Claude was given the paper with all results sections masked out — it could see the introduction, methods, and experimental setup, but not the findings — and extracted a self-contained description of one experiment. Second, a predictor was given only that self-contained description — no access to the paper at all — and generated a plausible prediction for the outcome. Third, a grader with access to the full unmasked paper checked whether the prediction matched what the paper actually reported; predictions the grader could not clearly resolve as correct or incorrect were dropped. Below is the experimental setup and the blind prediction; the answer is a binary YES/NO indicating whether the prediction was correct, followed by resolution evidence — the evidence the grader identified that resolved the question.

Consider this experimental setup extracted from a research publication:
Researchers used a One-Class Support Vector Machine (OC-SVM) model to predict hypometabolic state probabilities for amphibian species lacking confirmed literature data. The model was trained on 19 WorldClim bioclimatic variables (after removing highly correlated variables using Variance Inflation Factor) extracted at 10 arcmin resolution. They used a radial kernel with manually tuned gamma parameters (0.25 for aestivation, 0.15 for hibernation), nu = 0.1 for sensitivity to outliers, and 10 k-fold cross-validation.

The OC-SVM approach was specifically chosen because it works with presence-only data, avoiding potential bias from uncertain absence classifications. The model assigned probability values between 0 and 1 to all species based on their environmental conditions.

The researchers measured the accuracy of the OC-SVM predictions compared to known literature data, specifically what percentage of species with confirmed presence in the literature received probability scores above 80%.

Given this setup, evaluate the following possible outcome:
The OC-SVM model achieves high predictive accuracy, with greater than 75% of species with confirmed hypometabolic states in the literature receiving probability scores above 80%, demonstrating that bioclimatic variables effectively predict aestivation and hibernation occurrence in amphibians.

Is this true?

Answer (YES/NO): YES